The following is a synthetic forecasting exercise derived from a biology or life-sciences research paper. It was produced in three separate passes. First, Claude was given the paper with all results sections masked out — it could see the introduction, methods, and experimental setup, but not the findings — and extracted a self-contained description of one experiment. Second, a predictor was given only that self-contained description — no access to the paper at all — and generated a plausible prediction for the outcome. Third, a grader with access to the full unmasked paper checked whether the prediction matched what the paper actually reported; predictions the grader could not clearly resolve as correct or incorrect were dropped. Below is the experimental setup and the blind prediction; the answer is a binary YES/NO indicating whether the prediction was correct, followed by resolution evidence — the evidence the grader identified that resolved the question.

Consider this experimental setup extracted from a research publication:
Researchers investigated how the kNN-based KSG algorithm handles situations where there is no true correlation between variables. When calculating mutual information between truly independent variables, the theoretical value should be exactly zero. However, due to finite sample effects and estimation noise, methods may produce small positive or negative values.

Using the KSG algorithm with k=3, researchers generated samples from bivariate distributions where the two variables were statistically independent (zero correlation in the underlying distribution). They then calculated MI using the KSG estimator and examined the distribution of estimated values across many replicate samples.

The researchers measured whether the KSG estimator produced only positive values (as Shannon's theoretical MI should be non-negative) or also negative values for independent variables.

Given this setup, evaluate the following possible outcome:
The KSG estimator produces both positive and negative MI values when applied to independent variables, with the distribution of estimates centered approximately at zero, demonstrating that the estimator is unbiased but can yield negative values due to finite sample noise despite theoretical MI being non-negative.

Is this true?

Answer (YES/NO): YES